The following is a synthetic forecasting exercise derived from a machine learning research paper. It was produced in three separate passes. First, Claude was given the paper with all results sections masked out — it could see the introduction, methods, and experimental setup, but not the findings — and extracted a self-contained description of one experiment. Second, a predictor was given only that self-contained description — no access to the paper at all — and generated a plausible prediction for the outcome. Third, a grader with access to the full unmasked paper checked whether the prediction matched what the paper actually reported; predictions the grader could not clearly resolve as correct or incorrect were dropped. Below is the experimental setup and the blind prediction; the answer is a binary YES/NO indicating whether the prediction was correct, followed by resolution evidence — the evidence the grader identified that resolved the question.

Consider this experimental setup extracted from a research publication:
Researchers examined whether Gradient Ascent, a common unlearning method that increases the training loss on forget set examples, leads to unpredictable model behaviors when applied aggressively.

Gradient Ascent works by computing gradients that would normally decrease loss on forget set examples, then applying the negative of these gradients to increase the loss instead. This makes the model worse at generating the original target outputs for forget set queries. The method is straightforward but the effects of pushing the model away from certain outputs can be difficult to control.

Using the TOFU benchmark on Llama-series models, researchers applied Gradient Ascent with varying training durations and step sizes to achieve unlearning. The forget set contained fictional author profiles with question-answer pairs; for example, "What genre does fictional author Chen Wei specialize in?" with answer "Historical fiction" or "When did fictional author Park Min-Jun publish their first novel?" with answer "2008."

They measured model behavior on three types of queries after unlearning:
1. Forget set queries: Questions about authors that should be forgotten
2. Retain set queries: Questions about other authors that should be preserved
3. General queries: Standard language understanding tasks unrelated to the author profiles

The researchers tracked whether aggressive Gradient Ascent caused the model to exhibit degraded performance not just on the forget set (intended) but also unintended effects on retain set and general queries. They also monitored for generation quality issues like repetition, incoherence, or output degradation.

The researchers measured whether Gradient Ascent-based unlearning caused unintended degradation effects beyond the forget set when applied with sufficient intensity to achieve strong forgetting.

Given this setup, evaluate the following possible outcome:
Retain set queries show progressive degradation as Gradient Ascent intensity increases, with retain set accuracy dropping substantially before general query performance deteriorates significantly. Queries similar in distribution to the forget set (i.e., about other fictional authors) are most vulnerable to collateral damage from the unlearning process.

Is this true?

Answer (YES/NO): YES